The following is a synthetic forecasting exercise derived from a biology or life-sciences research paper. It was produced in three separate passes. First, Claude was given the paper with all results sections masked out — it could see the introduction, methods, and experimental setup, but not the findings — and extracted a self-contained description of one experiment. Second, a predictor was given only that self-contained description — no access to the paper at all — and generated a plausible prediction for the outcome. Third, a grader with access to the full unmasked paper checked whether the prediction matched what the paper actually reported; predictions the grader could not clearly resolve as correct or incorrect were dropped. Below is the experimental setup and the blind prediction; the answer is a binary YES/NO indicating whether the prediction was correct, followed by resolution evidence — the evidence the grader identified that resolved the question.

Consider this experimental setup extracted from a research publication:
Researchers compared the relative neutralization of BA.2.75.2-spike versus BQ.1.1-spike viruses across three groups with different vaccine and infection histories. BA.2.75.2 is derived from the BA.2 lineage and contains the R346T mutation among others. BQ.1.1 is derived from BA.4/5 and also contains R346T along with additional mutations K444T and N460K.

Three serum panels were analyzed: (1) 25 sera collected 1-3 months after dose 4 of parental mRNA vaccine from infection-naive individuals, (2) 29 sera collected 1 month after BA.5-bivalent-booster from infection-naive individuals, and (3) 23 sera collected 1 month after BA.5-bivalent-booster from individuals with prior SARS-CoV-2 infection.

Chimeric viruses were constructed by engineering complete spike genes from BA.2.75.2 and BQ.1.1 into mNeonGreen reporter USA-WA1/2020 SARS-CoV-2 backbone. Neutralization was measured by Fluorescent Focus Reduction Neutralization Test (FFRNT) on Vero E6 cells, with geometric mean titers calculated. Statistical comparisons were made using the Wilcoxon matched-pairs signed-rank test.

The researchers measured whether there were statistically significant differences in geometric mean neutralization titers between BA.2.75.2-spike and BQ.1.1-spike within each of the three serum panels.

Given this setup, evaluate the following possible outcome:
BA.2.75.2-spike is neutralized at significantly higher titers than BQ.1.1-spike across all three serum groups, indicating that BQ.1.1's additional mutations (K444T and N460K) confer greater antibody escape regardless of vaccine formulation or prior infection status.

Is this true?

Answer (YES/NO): NO